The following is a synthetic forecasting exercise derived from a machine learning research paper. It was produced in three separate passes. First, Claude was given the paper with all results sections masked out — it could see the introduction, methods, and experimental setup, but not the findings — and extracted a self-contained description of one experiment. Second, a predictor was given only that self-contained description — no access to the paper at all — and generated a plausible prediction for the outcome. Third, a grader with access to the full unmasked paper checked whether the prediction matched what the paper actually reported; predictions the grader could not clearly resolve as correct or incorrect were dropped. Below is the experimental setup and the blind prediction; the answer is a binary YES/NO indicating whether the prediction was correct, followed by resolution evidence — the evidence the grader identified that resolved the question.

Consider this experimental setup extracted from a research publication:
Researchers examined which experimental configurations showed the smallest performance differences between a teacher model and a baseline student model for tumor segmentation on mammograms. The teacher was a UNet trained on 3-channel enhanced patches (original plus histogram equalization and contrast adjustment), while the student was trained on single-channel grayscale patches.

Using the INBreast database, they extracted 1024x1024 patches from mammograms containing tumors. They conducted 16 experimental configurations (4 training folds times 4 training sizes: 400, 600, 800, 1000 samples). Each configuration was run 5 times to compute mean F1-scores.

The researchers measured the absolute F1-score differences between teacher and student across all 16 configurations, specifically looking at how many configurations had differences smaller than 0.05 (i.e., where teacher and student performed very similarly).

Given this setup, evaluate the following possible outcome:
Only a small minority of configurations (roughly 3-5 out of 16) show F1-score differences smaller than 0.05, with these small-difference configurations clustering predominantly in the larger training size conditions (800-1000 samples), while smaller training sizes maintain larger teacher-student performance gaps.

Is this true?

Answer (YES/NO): NO